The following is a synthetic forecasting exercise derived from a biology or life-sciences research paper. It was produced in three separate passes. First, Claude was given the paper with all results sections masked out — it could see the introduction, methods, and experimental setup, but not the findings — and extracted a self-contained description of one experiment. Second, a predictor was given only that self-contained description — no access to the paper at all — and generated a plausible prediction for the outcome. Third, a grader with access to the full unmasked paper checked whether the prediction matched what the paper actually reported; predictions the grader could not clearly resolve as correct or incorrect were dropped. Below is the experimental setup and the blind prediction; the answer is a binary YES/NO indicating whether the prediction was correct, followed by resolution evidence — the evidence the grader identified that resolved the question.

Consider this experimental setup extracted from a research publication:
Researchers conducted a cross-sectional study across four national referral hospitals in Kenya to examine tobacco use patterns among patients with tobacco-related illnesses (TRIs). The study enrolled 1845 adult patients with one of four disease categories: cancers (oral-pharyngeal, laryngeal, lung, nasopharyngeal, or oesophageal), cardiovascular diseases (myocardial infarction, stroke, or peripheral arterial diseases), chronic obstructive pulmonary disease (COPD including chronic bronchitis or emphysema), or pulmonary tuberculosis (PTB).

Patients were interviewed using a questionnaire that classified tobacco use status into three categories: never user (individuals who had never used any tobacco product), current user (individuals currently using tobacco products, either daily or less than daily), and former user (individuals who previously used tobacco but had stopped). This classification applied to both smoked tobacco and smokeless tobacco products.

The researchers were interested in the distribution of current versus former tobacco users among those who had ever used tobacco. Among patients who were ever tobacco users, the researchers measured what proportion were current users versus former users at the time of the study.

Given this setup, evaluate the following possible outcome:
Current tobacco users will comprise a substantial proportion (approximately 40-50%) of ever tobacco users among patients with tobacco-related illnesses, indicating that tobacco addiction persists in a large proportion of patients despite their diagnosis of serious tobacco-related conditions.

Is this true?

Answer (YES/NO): NO